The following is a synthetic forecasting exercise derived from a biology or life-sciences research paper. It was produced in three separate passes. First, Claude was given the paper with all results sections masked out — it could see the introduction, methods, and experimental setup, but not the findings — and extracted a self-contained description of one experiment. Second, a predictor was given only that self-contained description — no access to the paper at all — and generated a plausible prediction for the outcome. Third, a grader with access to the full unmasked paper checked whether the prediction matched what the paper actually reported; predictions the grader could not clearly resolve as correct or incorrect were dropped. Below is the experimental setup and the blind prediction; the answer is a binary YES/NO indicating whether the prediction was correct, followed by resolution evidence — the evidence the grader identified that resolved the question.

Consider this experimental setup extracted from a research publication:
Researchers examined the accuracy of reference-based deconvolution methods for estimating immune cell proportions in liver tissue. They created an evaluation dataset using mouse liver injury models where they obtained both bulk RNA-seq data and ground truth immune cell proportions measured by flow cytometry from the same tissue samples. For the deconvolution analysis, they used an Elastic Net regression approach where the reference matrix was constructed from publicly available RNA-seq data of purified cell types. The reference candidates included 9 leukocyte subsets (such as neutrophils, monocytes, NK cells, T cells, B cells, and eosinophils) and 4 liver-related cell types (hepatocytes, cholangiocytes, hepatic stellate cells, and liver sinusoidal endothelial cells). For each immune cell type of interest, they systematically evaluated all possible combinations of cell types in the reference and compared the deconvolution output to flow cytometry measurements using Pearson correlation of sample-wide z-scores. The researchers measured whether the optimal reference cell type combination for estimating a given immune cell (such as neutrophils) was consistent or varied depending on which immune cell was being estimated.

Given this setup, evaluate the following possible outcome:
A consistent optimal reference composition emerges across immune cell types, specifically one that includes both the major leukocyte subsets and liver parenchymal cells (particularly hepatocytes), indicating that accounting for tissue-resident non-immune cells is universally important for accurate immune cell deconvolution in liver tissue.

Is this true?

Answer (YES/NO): NO